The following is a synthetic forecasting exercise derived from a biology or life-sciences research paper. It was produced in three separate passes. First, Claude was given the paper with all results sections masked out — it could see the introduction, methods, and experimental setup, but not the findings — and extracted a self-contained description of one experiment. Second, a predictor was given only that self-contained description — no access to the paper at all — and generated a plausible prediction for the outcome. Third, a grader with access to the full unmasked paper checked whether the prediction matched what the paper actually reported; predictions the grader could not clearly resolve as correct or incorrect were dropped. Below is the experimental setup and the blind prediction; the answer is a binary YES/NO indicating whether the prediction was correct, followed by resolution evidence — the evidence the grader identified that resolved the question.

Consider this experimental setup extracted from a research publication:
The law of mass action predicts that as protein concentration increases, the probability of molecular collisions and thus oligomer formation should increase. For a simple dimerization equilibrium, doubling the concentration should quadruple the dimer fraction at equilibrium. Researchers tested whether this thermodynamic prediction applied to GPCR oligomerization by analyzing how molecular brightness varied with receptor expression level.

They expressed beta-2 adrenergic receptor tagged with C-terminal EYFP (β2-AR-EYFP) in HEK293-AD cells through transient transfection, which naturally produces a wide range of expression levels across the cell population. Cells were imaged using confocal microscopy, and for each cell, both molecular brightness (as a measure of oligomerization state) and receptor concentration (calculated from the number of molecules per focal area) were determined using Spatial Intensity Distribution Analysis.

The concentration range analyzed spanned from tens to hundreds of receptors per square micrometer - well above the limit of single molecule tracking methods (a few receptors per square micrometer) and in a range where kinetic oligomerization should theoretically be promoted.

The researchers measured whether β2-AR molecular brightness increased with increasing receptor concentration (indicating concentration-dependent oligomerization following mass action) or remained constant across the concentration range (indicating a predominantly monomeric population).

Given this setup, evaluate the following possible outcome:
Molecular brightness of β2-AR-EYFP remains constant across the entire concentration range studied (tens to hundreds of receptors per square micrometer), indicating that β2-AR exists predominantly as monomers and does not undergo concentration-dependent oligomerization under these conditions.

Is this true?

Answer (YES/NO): NO